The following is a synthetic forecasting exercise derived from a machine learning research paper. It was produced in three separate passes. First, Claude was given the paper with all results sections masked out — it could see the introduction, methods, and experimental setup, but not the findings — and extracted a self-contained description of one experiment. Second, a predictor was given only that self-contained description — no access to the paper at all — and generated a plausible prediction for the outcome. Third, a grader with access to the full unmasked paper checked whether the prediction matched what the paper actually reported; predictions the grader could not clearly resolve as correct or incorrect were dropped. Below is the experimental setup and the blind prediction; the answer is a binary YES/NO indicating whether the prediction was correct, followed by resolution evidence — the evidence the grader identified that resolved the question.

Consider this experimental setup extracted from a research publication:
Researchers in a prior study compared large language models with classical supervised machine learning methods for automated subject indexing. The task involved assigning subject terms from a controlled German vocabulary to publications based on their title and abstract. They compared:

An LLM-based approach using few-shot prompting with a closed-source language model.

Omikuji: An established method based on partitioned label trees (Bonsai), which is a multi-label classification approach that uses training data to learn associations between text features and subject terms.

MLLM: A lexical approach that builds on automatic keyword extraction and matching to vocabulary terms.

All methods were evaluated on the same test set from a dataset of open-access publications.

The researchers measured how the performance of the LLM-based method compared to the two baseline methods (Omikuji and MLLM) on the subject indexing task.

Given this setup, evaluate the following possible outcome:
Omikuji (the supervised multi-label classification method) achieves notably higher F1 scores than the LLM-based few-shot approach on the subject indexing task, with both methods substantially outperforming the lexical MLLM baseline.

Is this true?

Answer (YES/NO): NO